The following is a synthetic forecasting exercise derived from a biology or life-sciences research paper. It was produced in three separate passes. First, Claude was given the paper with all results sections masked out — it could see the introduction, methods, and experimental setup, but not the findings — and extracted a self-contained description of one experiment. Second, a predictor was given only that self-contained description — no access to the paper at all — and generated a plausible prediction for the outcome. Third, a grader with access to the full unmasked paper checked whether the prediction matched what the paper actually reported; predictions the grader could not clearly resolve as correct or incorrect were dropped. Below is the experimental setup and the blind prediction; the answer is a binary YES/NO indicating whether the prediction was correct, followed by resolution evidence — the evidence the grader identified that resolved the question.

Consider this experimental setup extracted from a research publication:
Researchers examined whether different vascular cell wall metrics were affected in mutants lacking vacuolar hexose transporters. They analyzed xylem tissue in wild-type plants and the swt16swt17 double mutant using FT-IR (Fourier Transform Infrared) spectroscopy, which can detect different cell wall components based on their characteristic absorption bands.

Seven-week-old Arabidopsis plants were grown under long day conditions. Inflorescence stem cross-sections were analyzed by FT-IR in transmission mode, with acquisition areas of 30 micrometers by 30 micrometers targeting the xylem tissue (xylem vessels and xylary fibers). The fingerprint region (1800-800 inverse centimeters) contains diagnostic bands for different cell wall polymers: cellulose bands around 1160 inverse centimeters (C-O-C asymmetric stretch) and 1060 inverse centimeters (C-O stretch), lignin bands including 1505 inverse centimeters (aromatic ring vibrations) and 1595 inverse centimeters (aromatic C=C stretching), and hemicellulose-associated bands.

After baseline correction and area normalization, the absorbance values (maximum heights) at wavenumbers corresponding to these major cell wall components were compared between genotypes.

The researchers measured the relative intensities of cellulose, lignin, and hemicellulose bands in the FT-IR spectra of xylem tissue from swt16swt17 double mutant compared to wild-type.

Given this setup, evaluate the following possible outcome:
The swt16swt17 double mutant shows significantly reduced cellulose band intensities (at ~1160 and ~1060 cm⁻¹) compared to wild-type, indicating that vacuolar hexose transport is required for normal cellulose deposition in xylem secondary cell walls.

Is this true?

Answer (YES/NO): NO